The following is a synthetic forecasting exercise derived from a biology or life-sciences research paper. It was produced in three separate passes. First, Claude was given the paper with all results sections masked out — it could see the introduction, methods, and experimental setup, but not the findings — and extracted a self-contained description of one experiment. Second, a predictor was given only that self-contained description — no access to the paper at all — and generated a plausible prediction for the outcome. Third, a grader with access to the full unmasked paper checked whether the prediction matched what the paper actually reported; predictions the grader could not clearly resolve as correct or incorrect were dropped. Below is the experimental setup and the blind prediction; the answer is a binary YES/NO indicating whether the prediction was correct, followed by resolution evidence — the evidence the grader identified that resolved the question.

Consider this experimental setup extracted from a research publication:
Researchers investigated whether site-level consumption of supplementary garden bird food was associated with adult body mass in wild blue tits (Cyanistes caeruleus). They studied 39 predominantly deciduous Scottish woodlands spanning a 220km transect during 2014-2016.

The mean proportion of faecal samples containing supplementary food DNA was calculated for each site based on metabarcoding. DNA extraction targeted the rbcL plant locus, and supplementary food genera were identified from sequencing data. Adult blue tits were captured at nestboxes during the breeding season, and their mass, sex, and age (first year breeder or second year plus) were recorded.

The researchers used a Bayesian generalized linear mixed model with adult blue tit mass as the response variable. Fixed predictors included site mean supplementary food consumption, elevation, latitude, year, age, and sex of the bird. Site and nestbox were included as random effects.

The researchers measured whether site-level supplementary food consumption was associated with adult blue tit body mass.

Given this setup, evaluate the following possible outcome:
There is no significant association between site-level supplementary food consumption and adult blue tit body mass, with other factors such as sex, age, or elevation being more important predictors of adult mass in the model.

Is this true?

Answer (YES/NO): NO